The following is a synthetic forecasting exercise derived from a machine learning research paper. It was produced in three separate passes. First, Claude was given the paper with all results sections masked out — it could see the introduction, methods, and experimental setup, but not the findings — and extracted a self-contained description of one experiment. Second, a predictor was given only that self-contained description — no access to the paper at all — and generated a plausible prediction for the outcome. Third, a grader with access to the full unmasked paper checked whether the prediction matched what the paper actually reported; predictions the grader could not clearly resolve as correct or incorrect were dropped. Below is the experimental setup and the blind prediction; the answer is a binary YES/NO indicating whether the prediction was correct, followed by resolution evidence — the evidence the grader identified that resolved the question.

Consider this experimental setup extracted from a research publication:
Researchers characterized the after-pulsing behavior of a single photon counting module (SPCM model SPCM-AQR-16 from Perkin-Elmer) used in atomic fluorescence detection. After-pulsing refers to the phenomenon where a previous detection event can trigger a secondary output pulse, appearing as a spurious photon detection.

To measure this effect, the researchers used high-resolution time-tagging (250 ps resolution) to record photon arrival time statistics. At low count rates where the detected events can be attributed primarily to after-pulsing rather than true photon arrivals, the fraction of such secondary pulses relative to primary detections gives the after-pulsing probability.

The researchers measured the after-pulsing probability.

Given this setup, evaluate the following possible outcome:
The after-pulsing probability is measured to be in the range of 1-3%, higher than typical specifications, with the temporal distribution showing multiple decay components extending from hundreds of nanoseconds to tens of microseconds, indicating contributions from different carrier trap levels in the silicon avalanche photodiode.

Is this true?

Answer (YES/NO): NO